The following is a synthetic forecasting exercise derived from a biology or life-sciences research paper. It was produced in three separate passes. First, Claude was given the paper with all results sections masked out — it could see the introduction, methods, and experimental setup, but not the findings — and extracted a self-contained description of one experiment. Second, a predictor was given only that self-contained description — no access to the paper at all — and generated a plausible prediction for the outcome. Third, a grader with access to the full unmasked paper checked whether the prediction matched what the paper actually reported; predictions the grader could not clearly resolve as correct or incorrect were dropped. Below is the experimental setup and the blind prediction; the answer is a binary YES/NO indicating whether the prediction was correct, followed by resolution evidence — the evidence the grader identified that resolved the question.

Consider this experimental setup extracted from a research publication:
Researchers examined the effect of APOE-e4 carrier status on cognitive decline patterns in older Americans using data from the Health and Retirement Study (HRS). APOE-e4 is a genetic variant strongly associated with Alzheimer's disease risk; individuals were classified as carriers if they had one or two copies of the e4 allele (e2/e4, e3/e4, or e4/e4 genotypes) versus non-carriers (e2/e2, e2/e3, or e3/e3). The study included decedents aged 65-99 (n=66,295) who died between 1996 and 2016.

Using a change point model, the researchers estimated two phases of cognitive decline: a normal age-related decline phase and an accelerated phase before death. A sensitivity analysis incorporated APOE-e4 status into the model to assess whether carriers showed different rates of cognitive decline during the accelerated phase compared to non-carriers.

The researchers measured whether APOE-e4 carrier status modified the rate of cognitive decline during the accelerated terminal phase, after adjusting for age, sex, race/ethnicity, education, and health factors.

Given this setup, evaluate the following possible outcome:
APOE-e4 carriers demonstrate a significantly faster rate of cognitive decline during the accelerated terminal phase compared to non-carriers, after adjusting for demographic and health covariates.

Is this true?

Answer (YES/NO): NO